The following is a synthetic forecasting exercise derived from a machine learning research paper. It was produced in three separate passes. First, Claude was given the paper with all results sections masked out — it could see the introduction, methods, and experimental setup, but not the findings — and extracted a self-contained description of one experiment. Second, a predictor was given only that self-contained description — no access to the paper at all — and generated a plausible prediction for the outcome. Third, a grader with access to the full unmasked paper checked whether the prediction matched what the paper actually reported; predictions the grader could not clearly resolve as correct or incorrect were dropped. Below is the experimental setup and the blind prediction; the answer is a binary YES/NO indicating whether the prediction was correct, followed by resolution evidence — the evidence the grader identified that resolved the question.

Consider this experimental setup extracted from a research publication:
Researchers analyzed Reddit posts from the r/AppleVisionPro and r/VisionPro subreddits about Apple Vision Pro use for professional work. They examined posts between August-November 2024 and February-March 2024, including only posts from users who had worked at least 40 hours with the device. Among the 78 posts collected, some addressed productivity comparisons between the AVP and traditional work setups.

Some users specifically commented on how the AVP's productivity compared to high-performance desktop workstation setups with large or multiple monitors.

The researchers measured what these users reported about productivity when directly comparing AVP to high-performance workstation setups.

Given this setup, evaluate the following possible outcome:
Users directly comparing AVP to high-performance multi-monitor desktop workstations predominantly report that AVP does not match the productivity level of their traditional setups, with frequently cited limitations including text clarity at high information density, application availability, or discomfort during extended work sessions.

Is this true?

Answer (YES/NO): NO